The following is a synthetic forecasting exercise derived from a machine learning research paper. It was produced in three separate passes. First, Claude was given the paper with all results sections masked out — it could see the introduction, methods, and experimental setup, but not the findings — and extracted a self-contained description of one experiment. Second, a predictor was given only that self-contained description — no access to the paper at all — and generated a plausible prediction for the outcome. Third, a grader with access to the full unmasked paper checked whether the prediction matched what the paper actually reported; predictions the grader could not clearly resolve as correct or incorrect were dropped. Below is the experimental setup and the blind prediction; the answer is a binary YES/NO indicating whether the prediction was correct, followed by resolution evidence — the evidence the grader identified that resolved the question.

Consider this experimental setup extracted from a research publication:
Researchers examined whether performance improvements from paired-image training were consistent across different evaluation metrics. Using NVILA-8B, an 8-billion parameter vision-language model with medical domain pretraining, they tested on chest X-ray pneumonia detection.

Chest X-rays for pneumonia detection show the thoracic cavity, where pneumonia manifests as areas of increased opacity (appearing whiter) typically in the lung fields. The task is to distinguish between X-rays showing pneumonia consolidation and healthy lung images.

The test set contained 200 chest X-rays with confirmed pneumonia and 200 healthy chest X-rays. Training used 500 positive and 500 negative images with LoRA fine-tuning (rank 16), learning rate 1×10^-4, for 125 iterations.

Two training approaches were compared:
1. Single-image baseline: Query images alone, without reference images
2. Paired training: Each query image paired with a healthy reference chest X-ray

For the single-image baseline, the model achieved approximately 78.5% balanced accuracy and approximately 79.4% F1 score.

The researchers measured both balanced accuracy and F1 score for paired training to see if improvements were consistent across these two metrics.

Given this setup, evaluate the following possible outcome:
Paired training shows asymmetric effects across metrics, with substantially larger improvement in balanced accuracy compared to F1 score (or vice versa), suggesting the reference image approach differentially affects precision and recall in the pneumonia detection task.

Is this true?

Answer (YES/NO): NO